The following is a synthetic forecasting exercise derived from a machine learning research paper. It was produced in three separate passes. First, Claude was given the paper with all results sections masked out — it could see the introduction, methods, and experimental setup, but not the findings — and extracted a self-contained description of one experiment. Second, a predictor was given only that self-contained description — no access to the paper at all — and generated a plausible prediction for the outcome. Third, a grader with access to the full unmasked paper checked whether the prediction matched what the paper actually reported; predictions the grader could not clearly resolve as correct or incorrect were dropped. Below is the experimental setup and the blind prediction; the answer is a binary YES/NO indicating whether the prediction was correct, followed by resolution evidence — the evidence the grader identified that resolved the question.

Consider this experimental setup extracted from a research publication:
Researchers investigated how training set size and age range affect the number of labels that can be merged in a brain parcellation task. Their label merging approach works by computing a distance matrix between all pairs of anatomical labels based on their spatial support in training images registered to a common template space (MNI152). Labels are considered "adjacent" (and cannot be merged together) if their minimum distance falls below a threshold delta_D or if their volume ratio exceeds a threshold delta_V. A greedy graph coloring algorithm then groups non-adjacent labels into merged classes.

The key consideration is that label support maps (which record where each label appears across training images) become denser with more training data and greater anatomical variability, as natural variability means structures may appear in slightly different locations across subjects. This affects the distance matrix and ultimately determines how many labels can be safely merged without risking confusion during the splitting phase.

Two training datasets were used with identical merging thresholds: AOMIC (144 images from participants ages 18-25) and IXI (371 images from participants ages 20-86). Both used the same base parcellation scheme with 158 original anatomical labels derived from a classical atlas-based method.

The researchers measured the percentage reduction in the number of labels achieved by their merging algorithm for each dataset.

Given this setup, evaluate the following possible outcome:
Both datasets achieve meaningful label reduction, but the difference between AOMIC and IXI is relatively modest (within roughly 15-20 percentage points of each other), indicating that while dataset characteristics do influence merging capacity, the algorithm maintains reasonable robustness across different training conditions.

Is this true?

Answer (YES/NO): YES